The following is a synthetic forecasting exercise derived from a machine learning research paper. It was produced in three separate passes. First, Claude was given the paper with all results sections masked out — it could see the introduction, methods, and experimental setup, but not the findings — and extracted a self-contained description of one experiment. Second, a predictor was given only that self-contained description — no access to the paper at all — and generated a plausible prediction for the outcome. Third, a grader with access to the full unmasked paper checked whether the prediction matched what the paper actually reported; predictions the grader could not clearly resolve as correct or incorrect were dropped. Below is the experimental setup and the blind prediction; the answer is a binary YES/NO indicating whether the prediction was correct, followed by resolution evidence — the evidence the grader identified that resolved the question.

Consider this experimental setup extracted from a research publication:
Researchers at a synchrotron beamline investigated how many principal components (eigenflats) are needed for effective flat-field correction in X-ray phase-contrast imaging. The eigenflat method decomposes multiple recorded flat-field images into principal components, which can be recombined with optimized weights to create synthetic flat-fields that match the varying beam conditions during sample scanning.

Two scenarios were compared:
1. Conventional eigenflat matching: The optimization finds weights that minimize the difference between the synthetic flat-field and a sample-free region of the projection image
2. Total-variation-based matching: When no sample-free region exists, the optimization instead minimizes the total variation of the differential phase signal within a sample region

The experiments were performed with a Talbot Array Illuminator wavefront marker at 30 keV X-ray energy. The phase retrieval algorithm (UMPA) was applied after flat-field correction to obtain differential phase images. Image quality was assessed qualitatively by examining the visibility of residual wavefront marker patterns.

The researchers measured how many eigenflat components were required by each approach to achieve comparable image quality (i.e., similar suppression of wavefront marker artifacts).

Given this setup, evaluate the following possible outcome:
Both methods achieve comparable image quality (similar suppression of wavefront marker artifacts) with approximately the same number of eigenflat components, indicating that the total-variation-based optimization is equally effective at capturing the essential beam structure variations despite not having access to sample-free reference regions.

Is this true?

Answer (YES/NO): NO